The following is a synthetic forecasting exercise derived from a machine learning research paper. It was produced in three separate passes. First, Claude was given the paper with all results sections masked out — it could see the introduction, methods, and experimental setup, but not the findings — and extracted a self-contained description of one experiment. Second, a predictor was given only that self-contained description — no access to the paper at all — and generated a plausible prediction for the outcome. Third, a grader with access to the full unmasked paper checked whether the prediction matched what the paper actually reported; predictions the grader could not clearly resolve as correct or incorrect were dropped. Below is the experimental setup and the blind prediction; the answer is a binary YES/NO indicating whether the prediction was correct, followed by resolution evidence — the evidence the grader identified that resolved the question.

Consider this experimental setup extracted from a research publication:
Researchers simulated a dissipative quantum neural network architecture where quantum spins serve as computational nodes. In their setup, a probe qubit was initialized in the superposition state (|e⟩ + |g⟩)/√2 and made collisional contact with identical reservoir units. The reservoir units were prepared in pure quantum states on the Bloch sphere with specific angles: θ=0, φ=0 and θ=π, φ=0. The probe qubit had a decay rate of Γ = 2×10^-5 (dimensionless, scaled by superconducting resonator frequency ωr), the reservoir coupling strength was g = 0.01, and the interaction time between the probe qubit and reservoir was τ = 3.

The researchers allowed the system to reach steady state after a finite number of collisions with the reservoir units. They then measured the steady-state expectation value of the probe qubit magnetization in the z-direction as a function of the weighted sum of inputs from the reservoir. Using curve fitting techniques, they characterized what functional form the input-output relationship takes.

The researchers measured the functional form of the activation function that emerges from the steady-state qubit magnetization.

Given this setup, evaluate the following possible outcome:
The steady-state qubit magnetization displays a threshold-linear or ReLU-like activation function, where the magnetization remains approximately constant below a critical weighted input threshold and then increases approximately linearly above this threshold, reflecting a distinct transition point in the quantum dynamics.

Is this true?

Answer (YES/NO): NO